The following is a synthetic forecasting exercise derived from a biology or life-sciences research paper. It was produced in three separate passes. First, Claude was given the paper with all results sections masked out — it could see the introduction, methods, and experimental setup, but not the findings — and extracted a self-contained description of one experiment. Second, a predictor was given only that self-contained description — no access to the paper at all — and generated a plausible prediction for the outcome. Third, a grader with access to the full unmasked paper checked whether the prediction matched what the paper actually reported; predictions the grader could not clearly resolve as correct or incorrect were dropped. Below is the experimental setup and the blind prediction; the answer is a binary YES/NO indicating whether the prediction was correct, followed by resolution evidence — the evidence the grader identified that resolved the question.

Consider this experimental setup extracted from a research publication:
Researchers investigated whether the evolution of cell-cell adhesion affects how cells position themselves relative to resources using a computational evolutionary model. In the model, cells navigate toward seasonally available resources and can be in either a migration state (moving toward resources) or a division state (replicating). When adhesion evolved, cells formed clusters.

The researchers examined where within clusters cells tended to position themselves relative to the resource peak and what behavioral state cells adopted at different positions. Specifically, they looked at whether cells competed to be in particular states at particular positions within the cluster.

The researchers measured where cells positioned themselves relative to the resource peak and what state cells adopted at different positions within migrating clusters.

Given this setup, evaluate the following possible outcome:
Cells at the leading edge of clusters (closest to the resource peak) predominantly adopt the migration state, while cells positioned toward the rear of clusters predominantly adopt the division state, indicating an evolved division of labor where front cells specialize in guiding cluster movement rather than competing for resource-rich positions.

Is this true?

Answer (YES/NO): NO